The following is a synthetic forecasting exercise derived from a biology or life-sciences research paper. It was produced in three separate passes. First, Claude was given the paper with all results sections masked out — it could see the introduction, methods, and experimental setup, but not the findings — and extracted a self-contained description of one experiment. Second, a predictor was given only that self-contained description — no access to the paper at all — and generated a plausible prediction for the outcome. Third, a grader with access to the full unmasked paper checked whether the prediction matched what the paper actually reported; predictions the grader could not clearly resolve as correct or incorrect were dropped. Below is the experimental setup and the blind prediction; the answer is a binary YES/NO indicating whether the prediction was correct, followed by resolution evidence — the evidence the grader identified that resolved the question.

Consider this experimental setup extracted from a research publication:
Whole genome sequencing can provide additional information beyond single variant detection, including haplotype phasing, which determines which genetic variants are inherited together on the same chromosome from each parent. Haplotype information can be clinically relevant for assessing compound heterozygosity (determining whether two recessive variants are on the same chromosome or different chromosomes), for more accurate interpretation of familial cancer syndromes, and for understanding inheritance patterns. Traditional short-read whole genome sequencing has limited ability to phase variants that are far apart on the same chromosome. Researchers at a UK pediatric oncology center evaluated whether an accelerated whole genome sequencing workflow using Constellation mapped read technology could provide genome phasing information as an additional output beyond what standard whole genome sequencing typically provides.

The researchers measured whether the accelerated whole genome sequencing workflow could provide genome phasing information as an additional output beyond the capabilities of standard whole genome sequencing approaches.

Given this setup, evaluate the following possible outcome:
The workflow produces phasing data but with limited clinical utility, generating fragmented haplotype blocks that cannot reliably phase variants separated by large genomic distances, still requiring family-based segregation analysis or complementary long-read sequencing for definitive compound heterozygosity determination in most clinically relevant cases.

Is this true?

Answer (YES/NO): NO